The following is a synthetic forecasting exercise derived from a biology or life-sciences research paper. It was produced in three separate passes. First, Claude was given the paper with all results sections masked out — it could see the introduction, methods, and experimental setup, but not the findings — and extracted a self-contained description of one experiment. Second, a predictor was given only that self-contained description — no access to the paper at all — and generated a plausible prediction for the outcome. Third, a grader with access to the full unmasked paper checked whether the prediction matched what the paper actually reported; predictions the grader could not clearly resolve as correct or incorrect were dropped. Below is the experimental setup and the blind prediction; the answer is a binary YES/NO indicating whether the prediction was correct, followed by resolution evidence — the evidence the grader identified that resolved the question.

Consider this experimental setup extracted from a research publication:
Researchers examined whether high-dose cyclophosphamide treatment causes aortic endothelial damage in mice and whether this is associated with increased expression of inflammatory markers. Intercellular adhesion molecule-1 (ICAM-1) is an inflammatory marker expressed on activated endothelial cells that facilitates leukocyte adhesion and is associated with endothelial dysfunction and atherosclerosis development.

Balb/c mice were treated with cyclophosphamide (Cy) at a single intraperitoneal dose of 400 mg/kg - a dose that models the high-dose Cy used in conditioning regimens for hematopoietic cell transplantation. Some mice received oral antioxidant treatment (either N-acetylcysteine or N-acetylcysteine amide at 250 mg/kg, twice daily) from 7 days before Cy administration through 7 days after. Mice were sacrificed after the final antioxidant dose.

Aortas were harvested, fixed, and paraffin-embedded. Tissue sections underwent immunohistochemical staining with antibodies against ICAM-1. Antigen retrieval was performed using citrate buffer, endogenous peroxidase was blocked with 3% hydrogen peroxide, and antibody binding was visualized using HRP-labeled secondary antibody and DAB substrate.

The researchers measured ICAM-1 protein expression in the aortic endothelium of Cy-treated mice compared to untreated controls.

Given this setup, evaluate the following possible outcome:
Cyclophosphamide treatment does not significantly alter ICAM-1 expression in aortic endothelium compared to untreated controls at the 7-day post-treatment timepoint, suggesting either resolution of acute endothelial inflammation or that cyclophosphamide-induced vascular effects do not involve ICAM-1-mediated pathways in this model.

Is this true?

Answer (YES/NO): NO